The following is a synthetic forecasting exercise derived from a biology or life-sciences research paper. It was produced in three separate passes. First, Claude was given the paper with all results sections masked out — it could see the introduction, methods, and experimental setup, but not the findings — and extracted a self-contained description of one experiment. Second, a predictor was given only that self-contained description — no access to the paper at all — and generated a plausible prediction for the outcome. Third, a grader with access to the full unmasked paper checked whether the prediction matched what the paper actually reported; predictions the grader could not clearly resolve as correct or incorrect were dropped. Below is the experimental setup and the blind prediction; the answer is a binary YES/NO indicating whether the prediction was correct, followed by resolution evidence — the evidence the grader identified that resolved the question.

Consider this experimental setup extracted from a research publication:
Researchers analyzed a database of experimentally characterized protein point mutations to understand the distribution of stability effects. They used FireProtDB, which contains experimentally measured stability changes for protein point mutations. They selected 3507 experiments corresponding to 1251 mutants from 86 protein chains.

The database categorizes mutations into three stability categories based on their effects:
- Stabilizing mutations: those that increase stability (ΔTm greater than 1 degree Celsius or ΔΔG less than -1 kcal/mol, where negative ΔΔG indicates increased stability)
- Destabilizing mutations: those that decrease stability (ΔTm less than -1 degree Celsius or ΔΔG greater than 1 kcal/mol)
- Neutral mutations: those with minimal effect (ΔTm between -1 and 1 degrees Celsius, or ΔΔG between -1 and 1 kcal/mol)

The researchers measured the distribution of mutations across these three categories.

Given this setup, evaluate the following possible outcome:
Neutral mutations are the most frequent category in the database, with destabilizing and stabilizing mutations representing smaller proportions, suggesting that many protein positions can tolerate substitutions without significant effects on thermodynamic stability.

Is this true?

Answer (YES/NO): NO